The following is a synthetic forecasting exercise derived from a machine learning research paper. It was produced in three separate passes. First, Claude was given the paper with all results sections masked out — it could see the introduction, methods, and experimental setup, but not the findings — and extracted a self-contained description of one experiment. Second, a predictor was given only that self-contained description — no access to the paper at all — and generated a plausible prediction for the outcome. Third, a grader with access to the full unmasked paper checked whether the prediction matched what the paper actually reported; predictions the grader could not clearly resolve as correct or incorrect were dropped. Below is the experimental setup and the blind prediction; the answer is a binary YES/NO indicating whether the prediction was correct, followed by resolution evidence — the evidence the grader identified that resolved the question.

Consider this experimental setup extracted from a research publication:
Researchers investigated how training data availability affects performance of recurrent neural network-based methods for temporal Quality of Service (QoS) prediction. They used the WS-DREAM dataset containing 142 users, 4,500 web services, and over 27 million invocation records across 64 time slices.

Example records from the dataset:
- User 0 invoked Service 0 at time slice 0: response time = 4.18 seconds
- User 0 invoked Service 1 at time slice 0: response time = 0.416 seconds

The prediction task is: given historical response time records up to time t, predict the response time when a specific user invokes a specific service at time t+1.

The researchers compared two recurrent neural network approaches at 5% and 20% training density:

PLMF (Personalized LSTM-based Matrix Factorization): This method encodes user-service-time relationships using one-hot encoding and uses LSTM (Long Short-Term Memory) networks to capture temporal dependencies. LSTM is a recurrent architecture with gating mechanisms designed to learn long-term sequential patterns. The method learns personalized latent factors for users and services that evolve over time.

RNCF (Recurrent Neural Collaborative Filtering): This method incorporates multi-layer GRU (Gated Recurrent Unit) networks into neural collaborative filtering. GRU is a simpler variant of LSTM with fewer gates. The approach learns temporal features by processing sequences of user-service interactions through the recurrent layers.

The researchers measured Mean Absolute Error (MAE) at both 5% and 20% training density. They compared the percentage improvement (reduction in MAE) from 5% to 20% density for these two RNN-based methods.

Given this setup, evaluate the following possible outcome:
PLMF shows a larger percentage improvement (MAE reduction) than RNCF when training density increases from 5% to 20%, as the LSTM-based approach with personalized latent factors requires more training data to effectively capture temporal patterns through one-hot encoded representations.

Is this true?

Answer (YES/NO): NO